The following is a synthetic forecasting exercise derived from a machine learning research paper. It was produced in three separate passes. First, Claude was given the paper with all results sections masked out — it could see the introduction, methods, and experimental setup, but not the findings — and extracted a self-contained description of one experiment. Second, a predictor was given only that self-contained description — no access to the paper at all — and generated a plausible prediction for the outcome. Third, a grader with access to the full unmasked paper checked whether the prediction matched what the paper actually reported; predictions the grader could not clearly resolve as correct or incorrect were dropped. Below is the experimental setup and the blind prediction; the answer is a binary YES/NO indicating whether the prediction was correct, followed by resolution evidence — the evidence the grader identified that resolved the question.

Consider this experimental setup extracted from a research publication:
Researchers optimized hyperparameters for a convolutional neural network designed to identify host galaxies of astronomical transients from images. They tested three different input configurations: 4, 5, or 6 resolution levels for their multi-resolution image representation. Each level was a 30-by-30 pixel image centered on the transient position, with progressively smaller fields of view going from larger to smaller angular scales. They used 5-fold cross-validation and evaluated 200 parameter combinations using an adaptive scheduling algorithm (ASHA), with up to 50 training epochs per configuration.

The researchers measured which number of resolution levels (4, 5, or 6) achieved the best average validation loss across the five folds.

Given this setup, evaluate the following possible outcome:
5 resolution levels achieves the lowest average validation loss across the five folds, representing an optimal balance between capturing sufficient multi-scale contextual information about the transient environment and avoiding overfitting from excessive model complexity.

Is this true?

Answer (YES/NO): YES